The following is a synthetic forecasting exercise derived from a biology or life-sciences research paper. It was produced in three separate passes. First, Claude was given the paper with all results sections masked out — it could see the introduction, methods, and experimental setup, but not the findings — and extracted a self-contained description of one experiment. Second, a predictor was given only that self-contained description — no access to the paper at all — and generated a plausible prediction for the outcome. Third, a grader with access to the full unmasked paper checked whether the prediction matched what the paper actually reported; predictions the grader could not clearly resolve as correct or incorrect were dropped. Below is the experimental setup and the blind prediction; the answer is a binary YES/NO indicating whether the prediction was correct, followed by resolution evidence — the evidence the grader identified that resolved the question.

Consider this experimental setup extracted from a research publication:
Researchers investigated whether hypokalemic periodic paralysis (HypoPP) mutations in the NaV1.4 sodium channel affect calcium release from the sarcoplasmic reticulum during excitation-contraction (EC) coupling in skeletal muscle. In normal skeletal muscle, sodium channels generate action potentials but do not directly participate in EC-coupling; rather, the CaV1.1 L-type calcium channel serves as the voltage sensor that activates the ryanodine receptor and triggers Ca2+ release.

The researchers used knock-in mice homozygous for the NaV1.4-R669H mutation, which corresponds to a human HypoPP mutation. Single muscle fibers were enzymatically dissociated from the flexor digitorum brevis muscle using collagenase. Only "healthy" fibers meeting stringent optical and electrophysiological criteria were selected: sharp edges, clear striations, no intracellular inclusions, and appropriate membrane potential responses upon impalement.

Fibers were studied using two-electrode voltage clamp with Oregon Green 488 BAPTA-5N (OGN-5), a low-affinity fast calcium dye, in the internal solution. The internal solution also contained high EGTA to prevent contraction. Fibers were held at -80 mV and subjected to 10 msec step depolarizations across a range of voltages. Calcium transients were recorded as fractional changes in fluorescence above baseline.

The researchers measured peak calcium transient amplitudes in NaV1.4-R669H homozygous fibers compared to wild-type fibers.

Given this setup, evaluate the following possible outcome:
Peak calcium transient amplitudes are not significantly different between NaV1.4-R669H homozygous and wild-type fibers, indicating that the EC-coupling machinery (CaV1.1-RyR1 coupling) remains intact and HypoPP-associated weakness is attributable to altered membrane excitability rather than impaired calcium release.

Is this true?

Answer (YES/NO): YES